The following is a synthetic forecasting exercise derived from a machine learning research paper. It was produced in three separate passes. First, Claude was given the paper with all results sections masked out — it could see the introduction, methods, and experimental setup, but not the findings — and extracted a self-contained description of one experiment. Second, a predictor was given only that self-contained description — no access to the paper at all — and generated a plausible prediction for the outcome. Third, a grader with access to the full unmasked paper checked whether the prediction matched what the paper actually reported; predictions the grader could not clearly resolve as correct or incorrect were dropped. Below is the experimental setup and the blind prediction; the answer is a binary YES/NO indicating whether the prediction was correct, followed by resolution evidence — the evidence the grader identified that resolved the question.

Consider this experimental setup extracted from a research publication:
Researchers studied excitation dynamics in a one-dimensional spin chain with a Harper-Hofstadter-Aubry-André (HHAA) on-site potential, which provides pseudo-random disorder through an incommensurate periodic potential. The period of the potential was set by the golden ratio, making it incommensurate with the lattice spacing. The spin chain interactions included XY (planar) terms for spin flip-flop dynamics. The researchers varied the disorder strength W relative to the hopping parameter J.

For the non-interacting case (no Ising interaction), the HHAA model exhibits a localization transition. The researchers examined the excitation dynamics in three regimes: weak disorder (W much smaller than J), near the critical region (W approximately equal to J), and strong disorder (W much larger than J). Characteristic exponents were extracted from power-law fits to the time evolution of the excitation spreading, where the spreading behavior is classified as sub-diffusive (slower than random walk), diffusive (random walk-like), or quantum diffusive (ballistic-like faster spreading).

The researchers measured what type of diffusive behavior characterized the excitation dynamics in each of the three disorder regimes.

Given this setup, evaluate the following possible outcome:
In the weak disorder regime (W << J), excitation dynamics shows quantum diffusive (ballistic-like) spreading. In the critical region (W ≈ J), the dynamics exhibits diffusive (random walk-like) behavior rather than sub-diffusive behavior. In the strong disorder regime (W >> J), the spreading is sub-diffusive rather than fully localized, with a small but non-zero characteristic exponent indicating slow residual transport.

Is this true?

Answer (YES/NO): YES